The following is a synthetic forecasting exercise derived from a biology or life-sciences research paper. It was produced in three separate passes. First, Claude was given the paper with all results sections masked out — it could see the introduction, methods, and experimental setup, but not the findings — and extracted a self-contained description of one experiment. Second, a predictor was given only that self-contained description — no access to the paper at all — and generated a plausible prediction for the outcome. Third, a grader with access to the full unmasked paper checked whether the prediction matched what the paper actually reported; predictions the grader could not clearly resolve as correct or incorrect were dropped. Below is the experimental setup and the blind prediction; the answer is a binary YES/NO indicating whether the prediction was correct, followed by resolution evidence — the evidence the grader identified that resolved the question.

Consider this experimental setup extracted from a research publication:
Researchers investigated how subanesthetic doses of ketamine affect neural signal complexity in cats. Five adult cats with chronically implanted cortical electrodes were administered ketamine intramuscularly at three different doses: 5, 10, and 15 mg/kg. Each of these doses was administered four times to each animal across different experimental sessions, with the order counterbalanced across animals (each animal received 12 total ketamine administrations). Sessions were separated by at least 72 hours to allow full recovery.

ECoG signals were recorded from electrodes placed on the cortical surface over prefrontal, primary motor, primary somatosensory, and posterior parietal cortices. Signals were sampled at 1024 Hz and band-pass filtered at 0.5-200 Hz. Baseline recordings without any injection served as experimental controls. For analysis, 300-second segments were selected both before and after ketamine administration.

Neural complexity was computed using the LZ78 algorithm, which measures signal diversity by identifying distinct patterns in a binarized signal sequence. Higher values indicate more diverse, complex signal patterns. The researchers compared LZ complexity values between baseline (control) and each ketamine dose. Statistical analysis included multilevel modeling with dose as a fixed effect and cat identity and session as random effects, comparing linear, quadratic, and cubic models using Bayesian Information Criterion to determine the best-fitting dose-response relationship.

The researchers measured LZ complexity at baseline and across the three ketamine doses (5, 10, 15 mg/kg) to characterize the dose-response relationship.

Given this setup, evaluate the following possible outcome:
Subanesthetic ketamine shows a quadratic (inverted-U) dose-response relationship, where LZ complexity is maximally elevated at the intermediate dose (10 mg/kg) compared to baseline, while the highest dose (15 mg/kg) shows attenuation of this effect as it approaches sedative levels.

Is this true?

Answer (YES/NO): NO